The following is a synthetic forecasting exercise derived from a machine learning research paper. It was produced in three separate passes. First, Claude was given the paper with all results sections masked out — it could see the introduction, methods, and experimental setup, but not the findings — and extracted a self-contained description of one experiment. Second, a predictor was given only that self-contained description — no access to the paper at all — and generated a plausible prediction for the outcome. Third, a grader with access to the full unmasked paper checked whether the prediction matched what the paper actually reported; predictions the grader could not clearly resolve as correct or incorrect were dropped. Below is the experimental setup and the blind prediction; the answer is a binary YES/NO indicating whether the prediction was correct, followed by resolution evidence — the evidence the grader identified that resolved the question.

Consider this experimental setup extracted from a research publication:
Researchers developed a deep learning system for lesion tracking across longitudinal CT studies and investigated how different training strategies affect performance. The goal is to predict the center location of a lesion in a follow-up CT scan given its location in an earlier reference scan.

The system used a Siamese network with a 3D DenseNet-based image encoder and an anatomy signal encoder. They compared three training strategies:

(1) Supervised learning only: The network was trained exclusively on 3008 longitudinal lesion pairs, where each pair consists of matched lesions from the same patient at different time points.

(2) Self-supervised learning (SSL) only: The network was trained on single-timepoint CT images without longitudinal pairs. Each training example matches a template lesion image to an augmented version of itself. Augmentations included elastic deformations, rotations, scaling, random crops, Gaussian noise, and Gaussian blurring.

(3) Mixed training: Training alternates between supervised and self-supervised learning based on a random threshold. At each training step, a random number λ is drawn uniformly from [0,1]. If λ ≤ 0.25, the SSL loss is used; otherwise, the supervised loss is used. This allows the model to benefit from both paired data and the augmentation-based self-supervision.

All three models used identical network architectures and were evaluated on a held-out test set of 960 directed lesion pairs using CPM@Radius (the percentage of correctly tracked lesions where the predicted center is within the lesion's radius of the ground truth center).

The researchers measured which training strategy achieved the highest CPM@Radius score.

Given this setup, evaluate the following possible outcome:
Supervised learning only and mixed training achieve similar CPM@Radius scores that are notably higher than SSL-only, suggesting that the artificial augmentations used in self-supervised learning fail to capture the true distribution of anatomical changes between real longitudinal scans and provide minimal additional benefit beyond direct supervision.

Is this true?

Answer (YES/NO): NO